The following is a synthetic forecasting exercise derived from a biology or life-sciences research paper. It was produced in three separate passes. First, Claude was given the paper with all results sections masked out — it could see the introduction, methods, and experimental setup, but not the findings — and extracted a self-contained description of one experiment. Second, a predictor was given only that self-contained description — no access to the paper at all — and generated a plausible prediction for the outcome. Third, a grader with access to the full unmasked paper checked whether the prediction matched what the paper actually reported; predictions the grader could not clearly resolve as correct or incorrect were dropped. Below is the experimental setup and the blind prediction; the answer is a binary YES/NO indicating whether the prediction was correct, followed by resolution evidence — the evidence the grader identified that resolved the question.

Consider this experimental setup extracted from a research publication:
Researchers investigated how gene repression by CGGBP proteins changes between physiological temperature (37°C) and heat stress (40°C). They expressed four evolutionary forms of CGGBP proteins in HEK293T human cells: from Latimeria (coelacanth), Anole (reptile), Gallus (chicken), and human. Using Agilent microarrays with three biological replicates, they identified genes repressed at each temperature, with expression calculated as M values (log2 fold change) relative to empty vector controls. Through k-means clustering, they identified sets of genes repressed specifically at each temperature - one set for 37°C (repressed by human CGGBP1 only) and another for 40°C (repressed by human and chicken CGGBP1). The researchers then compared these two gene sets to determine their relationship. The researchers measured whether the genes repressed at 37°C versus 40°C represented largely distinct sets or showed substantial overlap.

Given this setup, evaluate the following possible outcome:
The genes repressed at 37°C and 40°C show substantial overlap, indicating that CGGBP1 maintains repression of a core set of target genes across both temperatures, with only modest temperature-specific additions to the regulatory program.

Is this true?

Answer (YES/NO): NO